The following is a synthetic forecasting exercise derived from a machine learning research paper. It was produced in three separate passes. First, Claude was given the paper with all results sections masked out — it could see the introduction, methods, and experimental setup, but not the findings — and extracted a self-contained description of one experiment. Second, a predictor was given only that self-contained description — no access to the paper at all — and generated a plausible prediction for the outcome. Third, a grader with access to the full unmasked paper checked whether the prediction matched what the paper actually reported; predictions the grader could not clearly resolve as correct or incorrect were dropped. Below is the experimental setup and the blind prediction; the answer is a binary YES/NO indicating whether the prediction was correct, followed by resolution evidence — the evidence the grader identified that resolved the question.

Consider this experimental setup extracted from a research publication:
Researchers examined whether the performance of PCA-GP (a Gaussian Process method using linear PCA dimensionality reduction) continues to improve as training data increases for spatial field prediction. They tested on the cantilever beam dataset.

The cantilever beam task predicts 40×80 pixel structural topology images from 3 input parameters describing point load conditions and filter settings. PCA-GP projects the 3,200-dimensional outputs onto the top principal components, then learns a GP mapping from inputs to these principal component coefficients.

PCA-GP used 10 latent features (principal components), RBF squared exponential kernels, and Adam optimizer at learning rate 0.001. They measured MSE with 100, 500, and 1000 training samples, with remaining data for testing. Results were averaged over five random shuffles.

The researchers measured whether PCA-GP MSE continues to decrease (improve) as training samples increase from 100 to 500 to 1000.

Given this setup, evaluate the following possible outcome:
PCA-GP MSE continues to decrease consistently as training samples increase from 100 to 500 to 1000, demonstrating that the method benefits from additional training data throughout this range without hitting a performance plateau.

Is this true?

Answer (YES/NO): NO